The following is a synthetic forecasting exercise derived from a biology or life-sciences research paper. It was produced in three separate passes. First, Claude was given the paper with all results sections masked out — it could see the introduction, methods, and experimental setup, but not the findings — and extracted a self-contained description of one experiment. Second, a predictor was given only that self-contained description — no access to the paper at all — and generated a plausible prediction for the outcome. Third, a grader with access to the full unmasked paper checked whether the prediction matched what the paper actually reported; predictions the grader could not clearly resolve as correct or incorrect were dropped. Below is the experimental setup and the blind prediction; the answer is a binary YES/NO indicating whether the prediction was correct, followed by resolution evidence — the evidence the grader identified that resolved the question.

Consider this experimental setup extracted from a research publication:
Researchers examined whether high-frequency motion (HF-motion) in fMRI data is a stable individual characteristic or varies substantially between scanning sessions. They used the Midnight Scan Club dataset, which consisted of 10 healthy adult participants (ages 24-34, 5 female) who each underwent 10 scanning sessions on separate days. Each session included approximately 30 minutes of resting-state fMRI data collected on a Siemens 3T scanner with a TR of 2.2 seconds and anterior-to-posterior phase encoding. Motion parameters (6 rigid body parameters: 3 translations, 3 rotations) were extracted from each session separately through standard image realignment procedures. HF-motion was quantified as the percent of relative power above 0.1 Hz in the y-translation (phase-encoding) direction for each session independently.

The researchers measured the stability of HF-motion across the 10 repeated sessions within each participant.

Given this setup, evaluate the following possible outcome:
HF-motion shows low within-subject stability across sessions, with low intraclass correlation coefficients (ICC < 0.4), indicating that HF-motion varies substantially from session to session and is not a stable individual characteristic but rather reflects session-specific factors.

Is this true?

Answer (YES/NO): NO